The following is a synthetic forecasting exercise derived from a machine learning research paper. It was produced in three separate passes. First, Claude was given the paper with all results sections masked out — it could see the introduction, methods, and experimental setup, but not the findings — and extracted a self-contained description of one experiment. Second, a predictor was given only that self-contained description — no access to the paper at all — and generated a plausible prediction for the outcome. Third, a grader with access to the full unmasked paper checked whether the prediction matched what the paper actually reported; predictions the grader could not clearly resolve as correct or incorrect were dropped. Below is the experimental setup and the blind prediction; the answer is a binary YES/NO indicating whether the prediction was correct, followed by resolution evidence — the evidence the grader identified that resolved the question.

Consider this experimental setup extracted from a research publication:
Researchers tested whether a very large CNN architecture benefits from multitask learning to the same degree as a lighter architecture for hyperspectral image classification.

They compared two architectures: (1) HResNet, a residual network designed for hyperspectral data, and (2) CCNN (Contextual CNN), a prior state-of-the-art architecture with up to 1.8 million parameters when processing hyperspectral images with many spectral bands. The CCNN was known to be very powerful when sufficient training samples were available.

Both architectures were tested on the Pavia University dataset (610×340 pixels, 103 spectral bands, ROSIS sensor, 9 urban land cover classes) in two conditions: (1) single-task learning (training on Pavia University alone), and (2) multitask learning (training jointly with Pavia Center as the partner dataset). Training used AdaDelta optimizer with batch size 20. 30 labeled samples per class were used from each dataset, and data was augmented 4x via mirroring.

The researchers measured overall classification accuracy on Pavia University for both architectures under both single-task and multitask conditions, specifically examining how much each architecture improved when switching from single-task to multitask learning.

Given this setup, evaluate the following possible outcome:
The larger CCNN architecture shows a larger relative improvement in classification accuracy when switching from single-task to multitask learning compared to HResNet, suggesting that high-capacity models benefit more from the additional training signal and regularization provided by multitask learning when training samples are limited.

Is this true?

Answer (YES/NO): NO